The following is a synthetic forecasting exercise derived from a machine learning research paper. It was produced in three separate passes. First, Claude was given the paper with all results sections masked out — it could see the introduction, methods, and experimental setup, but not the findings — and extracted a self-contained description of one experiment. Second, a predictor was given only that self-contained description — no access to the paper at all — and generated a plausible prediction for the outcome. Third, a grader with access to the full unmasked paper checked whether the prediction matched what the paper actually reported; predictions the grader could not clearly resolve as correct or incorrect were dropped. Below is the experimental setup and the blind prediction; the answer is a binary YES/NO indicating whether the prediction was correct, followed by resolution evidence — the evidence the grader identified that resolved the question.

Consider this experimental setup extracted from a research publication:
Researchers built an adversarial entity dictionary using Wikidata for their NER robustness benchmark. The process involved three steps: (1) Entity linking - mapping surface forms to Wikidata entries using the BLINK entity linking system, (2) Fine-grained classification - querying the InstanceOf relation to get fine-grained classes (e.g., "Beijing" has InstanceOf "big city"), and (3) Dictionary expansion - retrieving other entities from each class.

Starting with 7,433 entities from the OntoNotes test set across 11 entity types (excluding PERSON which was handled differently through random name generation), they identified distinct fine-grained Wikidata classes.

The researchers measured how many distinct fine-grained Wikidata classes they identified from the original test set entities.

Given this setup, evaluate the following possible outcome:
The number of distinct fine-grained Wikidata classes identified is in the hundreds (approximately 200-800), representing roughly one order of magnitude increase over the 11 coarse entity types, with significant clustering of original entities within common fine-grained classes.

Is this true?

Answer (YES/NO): NO